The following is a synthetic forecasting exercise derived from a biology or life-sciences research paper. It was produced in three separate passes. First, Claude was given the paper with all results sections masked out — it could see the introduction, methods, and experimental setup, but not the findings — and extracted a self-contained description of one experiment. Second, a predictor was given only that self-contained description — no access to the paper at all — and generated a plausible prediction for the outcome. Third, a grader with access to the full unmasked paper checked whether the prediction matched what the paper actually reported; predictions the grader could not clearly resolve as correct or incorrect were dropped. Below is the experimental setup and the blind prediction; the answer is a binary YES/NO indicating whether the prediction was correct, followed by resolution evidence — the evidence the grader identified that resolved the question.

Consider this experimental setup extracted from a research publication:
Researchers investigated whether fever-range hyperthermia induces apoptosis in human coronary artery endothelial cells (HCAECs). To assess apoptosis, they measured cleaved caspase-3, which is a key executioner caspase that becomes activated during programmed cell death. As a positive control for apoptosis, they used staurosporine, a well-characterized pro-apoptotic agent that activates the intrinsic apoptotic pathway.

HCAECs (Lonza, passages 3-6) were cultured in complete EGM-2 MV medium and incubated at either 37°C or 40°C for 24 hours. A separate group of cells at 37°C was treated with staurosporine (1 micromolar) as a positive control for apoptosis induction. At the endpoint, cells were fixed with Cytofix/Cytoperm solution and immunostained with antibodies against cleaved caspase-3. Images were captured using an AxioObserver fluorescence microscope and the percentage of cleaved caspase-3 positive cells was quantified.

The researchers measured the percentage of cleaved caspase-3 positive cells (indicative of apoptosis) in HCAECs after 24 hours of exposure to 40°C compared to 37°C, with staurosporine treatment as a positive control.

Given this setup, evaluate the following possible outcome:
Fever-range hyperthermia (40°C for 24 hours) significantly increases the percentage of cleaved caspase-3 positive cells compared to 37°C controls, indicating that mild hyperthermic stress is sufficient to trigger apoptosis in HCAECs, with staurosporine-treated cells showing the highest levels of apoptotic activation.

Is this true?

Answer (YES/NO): YES